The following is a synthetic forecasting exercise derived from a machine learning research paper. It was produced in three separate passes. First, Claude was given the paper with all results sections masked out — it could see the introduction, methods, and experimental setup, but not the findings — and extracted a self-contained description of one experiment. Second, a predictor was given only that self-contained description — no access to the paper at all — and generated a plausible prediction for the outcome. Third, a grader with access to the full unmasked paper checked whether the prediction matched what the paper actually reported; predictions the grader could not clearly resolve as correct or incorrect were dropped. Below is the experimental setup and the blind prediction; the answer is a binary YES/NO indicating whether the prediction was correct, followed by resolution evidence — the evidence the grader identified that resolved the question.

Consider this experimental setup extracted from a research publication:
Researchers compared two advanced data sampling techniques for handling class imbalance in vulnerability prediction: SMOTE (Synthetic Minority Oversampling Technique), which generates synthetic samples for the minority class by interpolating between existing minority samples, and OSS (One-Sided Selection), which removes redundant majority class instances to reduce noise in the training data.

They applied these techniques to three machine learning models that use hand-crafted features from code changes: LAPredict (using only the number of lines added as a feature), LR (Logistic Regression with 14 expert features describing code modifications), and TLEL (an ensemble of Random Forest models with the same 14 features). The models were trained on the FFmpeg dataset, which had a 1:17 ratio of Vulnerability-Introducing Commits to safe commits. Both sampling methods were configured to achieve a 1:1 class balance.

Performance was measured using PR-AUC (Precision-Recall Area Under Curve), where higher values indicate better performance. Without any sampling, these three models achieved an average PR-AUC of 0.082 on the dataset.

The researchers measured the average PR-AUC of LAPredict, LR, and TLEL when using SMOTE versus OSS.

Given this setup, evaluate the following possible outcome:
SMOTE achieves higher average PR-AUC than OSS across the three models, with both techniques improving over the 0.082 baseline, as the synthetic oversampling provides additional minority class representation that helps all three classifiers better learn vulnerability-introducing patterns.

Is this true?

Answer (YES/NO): NO